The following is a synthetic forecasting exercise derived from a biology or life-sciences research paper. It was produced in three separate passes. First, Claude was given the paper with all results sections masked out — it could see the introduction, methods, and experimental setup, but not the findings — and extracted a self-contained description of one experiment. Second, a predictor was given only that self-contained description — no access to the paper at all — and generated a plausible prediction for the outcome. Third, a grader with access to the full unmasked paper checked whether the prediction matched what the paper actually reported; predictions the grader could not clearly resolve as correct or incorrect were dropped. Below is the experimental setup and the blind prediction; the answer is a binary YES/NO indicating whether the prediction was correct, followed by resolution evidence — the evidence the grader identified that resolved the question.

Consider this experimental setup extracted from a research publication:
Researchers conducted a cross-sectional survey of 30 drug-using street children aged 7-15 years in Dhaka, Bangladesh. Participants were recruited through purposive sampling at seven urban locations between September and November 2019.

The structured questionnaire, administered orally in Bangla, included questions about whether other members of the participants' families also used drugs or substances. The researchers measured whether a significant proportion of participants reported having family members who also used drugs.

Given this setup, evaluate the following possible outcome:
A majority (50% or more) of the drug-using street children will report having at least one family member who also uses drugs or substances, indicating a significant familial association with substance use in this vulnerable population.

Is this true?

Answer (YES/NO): NO